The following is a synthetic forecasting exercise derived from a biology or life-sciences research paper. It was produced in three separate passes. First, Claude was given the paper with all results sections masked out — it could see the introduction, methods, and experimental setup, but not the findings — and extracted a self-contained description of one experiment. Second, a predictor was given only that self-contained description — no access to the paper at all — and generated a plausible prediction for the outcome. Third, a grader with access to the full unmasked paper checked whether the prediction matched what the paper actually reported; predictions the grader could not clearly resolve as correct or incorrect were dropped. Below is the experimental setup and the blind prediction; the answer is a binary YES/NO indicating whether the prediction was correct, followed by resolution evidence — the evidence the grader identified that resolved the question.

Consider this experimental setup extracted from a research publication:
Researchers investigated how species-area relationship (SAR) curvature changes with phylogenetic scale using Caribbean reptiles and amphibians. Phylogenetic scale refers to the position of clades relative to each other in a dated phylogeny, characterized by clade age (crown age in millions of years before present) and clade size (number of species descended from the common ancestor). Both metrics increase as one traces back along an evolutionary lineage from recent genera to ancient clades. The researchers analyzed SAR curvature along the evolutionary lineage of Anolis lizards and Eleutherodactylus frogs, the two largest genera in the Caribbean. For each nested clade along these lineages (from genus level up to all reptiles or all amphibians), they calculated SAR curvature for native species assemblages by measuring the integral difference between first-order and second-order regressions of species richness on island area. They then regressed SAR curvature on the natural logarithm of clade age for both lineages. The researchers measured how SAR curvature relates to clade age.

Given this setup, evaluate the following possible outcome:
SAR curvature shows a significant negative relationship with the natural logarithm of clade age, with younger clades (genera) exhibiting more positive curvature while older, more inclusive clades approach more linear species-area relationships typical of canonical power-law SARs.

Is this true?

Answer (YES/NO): YES